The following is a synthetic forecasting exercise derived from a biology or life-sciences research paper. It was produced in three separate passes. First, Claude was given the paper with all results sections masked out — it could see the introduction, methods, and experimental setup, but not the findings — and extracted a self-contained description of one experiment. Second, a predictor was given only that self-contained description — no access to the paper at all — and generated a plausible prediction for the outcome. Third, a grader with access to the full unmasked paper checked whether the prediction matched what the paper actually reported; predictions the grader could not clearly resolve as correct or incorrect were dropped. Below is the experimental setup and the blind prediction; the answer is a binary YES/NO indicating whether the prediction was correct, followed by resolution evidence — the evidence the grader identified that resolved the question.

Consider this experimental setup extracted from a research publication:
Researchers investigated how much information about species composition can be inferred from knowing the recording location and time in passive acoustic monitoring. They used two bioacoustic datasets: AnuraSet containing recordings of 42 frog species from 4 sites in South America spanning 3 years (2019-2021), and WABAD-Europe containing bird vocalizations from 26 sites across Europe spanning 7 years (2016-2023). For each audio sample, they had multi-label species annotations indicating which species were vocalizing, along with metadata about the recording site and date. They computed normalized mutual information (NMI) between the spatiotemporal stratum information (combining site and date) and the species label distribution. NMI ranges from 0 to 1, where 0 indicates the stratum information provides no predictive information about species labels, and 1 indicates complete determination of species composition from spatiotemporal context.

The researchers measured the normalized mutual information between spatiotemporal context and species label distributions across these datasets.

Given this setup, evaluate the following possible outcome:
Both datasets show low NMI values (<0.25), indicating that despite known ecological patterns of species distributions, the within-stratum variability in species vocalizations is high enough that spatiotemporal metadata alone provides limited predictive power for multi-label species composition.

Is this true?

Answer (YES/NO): NO